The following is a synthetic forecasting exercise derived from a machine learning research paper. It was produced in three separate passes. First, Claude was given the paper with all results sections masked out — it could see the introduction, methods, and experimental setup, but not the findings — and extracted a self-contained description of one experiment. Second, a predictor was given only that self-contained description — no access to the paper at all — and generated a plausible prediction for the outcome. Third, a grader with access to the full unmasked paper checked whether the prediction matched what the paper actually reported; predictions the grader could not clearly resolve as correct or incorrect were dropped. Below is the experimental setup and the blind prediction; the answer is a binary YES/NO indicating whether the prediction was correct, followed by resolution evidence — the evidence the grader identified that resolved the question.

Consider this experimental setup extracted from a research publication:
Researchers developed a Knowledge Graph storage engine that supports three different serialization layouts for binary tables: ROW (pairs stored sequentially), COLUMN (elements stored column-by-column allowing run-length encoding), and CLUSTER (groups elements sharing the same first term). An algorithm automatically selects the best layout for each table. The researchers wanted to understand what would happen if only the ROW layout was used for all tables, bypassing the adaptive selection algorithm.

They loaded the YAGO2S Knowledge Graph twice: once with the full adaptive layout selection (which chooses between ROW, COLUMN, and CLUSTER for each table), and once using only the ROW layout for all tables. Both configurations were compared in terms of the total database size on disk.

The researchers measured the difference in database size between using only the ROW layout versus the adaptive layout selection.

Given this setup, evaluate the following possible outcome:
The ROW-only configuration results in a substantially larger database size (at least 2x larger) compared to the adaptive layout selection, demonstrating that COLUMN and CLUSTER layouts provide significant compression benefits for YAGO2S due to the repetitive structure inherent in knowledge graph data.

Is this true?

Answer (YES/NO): NO